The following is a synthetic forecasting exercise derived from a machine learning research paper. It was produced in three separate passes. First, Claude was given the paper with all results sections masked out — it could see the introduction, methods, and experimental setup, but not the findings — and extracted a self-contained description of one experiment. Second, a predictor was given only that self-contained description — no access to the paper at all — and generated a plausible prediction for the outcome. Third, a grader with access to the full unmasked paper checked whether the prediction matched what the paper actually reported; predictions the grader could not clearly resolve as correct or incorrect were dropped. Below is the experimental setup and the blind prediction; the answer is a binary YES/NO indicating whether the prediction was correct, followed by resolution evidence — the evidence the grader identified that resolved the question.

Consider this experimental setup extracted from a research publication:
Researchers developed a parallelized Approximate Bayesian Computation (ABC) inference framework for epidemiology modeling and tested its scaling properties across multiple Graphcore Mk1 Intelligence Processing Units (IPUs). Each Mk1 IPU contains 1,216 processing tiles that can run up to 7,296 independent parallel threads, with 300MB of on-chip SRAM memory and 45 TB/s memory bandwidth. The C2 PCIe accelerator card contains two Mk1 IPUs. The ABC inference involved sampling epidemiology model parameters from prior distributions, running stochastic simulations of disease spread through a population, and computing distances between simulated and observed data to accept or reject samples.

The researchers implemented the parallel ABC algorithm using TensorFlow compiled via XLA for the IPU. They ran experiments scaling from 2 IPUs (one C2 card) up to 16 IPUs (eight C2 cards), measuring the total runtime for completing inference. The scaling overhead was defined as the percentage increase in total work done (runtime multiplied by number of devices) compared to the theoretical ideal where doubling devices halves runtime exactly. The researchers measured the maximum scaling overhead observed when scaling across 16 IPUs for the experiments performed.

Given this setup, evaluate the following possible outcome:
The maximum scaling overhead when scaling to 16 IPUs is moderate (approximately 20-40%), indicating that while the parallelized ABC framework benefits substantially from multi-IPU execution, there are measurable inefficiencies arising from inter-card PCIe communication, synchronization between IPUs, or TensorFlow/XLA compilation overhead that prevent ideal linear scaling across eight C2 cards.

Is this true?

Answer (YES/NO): NO